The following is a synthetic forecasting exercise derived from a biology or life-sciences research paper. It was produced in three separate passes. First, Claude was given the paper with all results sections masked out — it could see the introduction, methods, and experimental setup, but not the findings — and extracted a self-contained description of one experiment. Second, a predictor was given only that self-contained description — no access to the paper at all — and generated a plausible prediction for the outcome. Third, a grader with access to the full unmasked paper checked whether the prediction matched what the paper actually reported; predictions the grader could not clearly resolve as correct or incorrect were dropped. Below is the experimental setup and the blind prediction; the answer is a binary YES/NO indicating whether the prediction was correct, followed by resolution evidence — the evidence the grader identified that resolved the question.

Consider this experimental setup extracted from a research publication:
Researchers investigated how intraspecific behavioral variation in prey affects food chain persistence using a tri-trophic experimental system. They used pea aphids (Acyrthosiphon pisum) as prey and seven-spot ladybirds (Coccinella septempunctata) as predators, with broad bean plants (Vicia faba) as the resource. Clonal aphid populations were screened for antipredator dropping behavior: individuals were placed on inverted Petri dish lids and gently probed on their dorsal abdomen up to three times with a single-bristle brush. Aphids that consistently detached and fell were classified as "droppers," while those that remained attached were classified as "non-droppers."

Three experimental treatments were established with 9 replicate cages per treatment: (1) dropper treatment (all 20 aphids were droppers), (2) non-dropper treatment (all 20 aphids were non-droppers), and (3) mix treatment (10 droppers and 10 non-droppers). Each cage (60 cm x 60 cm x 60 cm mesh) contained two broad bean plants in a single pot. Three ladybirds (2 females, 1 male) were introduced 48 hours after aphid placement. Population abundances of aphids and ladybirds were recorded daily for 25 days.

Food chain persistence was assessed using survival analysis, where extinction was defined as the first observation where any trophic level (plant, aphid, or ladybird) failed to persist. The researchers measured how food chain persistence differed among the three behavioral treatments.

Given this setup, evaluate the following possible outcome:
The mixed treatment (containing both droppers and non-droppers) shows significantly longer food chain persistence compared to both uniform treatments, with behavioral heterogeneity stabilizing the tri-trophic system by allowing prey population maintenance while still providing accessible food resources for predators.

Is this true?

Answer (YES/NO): NO